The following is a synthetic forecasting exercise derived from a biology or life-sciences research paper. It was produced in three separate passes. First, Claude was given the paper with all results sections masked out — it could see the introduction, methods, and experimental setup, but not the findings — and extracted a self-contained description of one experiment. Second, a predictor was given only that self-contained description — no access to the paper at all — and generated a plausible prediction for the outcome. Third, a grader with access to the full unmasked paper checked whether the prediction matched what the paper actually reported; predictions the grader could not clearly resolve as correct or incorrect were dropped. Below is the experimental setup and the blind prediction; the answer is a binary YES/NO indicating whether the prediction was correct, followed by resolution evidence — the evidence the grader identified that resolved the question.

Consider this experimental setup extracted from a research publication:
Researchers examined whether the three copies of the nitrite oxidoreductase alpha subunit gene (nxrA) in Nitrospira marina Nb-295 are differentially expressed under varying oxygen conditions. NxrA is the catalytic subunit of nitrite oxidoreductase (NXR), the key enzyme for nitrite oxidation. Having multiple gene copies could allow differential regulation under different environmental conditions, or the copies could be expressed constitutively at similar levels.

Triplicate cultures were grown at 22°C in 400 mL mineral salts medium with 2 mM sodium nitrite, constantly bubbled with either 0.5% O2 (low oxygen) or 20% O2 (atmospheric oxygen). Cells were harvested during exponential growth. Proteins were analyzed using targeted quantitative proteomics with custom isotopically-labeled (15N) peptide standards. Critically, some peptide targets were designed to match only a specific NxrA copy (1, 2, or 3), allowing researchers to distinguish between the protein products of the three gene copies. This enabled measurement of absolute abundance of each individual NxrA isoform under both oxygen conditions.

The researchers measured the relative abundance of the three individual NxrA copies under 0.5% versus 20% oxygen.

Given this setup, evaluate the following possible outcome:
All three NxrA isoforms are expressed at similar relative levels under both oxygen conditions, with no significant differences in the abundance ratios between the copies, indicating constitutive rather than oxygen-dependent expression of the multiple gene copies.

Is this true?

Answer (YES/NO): NO